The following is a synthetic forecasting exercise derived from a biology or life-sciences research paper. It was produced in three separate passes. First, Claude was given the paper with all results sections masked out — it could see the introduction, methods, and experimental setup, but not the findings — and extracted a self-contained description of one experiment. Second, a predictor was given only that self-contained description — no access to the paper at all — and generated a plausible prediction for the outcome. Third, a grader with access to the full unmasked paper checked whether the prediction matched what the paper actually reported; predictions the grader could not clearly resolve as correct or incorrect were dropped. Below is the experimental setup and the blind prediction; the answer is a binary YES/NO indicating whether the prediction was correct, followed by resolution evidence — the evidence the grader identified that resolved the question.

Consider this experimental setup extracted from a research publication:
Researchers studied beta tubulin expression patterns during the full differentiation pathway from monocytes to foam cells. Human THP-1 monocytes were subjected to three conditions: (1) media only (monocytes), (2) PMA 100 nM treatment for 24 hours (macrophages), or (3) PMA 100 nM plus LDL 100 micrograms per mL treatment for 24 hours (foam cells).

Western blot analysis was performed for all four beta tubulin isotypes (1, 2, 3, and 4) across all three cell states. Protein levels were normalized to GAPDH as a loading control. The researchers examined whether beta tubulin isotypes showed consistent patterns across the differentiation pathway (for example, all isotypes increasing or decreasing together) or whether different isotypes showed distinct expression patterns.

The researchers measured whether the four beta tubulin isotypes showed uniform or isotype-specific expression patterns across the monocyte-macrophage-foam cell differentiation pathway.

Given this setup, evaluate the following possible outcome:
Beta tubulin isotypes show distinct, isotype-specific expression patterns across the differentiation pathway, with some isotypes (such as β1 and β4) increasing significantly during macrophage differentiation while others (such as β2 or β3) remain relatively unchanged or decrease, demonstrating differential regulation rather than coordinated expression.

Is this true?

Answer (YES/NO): NO